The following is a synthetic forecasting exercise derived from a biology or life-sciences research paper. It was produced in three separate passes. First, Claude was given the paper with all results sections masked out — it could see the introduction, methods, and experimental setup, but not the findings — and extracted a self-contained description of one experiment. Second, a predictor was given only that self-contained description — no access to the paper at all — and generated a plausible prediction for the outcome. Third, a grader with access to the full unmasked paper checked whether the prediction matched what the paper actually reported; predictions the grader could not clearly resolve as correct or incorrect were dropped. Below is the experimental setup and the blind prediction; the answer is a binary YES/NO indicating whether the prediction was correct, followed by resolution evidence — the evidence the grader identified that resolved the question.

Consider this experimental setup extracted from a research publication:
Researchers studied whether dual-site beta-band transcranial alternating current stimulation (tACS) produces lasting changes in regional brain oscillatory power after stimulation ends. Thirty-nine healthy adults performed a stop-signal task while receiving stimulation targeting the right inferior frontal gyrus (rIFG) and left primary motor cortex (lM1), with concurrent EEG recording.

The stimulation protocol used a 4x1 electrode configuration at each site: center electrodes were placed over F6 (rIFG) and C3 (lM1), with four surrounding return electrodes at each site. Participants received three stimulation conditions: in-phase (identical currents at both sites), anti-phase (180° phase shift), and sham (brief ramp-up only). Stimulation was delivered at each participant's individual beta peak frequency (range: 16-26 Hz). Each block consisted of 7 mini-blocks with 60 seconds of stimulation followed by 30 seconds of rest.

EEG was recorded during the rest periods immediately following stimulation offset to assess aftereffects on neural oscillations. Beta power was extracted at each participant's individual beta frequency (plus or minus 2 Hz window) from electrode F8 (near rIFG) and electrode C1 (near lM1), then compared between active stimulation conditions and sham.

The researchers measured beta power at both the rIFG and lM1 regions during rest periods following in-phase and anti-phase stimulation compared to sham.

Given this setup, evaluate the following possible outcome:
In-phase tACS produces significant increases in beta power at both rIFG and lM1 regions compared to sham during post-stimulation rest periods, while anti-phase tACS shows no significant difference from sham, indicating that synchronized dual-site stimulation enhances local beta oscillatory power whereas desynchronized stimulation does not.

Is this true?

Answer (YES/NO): NO